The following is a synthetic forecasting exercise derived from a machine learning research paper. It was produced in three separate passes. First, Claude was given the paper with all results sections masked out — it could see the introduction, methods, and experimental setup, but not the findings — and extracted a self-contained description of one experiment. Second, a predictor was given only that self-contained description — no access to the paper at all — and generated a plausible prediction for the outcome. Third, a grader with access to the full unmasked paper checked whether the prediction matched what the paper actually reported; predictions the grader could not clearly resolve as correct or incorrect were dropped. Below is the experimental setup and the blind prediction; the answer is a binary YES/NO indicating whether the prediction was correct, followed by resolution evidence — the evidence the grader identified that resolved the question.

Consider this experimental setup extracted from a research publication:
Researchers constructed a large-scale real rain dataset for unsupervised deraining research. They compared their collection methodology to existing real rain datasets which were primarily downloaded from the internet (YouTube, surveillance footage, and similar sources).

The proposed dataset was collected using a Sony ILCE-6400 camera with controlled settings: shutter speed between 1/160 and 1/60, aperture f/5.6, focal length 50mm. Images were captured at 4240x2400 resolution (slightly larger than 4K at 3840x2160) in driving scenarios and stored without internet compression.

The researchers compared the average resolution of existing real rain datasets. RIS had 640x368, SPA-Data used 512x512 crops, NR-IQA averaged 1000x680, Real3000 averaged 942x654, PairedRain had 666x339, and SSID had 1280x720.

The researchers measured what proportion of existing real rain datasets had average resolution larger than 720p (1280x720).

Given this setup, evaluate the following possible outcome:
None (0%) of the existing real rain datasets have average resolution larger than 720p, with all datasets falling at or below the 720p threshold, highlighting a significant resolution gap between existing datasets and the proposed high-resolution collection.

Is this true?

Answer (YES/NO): YES